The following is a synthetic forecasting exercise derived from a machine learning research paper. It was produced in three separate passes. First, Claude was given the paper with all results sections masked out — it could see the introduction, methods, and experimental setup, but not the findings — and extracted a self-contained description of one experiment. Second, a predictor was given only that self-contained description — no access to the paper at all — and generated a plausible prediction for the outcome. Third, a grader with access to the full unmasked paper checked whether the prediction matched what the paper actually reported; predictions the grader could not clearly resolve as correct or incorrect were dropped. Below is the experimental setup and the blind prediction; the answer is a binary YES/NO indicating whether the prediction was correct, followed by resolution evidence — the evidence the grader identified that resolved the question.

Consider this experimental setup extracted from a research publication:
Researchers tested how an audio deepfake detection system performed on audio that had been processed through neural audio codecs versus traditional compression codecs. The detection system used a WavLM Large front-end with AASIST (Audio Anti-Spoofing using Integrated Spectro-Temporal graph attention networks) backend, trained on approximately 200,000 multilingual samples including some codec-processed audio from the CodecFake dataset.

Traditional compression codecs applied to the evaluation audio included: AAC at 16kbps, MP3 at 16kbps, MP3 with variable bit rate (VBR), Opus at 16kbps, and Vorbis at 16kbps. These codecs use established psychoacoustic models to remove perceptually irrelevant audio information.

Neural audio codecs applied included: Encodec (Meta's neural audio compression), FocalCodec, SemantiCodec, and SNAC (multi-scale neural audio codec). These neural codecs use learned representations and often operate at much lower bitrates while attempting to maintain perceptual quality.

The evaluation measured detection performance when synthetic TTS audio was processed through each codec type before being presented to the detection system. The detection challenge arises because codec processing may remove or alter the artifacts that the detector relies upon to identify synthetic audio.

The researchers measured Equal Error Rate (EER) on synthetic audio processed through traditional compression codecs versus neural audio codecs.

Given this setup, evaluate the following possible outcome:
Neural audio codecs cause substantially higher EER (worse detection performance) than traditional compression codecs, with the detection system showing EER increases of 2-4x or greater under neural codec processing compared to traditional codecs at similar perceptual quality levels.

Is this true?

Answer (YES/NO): NO